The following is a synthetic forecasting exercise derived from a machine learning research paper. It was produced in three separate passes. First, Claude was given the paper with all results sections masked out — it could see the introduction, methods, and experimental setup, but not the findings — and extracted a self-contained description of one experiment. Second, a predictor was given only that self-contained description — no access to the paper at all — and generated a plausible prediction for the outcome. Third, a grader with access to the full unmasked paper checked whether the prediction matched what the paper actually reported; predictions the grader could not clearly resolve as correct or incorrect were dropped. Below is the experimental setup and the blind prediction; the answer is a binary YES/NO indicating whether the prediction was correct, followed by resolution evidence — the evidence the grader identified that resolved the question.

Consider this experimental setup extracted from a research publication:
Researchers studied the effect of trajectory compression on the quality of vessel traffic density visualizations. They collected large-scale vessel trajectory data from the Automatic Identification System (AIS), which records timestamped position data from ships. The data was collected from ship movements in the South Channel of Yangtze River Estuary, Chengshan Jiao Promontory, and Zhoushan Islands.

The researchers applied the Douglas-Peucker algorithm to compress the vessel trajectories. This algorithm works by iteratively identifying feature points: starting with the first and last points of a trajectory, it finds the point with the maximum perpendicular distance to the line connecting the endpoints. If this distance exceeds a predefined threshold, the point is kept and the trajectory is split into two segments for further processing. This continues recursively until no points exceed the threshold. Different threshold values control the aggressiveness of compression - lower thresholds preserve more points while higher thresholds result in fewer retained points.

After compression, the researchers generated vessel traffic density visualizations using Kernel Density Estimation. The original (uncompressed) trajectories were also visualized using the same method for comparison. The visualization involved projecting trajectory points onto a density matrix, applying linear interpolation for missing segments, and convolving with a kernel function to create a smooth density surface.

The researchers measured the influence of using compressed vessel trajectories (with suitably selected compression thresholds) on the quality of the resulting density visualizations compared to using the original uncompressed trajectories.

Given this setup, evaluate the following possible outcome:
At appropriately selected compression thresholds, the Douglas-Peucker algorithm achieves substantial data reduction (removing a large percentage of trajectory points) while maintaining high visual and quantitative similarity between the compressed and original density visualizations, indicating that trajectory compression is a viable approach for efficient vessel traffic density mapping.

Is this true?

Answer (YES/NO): YES